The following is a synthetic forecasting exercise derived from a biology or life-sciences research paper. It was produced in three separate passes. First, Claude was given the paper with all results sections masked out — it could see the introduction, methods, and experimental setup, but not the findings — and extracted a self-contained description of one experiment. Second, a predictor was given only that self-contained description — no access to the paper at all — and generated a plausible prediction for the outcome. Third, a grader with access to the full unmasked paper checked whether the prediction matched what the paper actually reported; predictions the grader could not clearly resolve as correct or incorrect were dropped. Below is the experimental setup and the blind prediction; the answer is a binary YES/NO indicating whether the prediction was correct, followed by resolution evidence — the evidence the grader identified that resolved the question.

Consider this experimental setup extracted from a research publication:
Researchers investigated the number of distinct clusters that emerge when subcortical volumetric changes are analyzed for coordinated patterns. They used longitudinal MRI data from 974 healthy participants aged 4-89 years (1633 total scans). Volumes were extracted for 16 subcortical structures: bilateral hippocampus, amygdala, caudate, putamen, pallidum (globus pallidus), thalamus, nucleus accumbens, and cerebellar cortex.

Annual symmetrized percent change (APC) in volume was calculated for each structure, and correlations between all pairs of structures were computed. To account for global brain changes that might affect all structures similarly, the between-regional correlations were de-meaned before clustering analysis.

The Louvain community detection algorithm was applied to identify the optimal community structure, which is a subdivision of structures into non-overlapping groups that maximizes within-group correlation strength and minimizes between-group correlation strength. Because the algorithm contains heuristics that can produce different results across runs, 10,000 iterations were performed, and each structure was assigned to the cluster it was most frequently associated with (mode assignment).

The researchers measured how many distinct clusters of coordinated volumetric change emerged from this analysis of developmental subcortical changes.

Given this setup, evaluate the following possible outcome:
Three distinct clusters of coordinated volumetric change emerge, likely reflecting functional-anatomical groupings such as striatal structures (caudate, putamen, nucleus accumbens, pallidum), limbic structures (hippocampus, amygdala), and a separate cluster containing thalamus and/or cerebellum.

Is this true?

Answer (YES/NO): NO